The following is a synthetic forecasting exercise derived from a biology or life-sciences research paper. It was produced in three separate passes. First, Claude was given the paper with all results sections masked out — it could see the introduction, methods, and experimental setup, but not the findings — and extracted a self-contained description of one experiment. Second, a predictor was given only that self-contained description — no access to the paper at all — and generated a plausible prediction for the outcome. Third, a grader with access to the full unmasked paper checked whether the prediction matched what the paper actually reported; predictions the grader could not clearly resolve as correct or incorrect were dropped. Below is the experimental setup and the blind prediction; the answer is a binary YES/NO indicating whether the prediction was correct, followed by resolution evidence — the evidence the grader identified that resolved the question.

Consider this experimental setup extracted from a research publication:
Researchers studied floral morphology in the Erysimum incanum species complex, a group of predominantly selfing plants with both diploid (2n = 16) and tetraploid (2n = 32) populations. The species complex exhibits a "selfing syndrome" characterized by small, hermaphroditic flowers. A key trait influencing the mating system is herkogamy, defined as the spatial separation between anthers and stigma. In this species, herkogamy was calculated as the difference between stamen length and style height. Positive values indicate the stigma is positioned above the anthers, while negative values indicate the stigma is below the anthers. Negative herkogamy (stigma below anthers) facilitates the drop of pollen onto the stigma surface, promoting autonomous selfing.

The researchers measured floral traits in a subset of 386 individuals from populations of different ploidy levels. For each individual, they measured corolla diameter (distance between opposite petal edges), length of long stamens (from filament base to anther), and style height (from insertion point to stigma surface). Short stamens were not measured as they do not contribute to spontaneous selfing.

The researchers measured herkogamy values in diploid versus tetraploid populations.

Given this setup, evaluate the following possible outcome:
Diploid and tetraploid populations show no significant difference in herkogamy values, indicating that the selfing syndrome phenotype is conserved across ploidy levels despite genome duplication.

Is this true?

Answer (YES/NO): NO